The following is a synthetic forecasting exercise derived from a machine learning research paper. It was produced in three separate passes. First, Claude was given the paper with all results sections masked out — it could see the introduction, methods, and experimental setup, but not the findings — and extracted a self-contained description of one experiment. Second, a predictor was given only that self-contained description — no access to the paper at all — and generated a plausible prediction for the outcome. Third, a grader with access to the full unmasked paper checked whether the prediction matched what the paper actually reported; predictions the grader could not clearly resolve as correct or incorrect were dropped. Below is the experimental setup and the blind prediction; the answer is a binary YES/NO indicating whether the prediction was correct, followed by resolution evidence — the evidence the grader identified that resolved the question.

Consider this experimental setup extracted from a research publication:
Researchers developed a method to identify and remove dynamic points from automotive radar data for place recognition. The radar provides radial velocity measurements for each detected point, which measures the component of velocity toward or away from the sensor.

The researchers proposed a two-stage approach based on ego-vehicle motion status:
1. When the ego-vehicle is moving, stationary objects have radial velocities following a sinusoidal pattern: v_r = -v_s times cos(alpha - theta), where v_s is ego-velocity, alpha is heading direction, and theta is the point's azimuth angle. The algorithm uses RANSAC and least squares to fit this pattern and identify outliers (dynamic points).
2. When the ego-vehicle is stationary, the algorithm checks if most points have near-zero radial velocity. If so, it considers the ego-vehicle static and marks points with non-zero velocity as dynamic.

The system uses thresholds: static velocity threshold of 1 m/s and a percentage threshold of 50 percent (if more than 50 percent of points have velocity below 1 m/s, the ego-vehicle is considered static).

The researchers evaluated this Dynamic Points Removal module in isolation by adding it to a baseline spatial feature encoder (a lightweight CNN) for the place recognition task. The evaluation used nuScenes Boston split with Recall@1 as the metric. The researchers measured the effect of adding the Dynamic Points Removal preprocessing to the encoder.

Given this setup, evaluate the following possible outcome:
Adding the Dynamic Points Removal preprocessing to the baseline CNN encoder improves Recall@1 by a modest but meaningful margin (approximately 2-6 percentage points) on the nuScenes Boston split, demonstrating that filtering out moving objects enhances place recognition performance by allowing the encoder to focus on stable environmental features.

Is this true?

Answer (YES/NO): YES